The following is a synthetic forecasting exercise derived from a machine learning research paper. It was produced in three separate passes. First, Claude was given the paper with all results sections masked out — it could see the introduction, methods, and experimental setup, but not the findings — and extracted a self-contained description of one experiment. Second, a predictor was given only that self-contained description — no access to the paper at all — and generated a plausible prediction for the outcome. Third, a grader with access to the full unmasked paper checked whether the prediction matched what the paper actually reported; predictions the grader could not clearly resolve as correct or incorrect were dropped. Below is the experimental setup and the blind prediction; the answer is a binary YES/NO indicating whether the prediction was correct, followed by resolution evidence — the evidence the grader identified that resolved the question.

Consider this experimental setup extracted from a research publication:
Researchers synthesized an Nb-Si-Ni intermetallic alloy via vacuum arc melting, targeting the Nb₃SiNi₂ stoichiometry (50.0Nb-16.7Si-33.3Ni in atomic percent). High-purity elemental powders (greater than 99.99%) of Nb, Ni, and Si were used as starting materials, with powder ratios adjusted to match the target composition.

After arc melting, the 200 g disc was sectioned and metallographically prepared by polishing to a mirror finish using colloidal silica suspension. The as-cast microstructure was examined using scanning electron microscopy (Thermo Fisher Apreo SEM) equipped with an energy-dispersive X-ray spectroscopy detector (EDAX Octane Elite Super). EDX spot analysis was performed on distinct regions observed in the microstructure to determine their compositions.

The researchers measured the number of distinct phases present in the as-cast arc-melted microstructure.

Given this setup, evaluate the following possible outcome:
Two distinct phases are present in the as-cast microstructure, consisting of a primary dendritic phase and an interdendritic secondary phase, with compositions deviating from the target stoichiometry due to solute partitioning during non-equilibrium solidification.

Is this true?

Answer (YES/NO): NO